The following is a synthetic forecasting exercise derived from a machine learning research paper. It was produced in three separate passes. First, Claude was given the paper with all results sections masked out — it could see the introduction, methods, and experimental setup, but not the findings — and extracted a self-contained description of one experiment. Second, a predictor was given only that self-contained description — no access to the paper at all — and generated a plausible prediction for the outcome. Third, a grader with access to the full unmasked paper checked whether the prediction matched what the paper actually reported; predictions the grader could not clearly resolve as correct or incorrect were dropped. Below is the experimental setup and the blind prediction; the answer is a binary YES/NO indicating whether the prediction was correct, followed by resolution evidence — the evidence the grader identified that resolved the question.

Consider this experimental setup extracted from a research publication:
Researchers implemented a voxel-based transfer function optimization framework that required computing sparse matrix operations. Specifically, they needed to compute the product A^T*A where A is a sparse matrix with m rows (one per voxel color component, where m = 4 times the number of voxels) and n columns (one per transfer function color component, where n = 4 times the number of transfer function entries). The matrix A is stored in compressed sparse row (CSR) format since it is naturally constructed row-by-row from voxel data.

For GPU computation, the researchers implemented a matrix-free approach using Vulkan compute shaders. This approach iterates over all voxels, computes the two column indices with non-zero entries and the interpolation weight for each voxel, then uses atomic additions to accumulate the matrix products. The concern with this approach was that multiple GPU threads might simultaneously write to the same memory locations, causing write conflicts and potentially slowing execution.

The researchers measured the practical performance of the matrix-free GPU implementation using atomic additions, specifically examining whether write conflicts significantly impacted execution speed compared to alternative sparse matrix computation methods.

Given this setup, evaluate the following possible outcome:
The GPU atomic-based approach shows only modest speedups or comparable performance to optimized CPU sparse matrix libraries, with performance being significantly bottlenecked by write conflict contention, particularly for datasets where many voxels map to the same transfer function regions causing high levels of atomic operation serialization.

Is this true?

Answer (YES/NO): NO